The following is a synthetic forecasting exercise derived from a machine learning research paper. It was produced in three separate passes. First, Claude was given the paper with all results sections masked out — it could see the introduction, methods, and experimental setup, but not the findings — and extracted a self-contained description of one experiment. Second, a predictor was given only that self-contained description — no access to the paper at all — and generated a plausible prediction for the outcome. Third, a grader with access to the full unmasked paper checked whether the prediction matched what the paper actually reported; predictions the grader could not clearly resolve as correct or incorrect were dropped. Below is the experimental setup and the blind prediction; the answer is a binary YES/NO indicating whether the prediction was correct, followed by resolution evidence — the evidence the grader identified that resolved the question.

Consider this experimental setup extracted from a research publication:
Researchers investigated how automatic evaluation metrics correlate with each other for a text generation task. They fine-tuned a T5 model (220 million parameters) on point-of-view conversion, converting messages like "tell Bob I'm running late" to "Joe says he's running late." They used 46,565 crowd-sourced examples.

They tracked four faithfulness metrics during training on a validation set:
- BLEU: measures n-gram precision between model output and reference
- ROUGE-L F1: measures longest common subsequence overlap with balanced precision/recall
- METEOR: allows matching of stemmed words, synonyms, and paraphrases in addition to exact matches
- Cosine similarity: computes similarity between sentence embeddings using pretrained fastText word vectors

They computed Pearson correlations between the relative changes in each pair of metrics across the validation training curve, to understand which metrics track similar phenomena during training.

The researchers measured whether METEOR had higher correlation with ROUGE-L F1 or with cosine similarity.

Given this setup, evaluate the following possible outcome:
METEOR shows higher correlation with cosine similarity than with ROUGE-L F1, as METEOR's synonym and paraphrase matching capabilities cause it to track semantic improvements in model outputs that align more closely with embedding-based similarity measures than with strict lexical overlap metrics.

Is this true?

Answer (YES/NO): NO